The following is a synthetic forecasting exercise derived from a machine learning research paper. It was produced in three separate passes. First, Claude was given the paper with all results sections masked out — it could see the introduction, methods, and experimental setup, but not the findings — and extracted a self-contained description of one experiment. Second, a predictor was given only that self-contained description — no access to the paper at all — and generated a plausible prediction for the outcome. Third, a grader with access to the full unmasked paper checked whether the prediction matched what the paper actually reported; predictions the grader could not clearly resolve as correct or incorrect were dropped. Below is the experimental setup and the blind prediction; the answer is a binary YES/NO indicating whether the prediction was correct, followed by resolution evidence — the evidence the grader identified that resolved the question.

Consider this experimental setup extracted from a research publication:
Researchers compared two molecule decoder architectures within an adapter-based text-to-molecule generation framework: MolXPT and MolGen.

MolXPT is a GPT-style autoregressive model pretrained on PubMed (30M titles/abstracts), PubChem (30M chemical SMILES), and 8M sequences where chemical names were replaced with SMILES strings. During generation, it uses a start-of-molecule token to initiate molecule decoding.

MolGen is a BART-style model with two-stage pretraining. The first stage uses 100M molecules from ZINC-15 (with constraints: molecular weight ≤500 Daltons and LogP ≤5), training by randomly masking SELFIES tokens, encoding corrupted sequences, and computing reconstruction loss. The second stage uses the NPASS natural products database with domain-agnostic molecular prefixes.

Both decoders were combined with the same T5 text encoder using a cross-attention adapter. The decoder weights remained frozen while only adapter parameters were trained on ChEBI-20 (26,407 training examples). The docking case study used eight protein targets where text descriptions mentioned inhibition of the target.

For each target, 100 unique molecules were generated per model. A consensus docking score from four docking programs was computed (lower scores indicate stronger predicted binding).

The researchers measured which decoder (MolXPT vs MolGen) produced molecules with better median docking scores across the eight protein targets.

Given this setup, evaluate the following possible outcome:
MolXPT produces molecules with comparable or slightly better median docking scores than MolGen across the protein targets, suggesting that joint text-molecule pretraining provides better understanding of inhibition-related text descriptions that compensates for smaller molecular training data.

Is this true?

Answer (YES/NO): NO